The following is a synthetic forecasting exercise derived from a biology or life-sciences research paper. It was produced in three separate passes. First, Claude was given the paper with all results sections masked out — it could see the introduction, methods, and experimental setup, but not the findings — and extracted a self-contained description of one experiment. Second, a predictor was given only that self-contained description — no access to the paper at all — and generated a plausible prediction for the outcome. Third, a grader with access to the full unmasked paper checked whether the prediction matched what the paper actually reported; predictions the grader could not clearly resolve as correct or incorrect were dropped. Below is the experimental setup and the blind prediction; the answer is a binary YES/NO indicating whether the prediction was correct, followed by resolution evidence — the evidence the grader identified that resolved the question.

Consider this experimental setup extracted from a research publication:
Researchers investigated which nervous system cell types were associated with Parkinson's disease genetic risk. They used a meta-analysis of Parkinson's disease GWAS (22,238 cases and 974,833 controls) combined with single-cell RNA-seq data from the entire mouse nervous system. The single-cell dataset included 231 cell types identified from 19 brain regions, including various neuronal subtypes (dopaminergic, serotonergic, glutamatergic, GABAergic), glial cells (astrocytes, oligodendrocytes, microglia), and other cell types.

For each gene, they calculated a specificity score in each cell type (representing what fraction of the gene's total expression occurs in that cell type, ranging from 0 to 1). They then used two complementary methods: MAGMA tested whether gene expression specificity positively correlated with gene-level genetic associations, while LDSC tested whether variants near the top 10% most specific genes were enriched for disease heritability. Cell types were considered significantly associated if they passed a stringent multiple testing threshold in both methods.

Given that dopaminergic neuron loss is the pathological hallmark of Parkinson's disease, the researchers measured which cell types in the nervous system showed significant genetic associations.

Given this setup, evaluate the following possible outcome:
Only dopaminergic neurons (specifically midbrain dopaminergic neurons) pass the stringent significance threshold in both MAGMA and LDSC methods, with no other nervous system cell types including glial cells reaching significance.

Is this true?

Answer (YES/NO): NO